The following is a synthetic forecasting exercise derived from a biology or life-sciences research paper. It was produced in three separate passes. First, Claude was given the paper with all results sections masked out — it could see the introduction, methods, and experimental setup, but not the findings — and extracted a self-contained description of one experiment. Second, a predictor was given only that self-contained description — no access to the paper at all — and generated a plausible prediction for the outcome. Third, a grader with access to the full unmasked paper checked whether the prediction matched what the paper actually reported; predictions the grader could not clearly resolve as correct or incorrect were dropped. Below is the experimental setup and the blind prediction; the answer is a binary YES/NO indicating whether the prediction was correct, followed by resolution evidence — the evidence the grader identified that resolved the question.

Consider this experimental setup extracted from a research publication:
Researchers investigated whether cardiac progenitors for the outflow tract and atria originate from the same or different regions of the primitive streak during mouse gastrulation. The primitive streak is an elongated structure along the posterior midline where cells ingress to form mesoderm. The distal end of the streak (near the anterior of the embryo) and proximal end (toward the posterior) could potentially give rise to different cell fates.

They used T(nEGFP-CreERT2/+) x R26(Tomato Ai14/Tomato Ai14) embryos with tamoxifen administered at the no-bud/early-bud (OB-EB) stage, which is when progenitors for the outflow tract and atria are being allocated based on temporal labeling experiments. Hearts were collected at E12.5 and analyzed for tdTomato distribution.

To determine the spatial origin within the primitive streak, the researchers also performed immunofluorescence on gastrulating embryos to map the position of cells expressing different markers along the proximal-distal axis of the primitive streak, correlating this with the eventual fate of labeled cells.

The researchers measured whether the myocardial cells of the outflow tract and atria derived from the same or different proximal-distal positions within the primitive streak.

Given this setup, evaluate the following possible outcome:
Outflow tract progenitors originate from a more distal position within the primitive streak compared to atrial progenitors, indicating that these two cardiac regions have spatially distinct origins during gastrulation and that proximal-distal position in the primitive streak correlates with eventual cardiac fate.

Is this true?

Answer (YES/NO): YES